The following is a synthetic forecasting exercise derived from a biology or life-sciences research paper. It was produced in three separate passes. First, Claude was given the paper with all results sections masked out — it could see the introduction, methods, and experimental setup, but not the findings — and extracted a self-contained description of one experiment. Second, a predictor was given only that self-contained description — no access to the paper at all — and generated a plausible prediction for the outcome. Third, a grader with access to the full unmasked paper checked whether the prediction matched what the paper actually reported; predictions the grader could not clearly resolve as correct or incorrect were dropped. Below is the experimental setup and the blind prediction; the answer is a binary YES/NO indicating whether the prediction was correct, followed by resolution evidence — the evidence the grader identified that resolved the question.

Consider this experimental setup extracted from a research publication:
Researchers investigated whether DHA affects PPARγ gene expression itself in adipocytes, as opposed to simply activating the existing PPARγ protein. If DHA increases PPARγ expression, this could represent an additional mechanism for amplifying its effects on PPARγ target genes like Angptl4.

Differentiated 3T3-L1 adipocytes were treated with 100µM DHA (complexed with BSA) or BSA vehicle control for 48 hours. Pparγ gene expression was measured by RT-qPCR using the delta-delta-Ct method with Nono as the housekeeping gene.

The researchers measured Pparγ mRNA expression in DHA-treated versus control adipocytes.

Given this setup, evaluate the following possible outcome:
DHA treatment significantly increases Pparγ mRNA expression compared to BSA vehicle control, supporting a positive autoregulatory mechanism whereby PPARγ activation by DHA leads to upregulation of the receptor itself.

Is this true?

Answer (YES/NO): NO